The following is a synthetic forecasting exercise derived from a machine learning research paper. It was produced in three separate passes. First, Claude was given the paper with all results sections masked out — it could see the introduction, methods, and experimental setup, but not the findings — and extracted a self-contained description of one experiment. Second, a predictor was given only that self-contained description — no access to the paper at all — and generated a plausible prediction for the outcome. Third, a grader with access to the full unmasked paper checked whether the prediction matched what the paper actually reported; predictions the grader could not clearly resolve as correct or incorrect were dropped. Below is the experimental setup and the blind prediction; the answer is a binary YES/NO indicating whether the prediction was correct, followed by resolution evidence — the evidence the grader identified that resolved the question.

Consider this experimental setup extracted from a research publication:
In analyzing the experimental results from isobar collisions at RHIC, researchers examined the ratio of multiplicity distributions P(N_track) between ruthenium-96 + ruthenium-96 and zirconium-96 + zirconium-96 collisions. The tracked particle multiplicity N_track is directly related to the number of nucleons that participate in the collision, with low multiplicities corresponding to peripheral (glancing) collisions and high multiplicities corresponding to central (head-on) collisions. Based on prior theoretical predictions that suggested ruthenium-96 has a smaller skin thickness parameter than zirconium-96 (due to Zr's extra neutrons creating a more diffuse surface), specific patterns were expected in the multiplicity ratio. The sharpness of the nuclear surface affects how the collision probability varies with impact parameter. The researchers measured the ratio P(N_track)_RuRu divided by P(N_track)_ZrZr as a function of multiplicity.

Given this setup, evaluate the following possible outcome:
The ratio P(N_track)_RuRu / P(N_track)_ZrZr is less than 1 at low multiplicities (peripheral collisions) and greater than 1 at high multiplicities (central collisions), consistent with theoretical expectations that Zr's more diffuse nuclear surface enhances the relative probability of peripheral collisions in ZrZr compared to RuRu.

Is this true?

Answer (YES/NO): YES